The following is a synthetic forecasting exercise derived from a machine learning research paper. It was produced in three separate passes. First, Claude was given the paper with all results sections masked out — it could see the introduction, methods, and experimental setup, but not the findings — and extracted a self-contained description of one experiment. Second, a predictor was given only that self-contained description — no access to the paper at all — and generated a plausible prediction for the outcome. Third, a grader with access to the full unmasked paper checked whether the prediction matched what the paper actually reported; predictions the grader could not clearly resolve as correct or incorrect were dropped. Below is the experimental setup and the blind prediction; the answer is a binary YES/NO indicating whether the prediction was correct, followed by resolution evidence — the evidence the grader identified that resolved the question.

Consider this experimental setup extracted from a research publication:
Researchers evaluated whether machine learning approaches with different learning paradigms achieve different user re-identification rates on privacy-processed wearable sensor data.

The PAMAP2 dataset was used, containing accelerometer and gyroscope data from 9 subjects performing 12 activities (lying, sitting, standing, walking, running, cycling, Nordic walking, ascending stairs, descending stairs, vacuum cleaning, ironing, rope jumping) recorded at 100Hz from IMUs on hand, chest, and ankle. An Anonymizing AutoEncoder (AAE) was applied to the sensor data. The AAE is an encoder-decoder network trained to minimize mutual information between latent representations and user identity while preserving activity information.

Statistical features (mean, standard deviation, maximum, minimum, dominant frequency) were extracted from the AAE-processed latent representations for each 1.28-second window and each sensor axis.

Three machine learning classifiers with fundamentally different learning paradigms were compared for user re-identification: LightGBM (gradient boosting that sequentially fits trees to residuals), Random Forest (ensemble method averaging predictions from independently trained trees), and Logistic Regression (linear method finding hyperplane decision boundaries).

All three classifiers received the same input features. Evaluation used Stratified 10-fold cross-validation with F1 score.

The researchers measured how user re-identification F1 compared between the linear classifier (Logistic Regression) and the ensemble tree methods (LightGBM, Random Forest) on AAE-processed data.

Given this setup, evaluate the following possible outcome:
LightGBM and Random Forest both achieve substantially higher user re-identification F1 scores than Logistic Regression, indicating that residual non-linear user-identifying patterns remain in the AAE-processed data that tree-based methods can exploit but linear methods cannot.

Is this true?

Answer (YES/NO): YES